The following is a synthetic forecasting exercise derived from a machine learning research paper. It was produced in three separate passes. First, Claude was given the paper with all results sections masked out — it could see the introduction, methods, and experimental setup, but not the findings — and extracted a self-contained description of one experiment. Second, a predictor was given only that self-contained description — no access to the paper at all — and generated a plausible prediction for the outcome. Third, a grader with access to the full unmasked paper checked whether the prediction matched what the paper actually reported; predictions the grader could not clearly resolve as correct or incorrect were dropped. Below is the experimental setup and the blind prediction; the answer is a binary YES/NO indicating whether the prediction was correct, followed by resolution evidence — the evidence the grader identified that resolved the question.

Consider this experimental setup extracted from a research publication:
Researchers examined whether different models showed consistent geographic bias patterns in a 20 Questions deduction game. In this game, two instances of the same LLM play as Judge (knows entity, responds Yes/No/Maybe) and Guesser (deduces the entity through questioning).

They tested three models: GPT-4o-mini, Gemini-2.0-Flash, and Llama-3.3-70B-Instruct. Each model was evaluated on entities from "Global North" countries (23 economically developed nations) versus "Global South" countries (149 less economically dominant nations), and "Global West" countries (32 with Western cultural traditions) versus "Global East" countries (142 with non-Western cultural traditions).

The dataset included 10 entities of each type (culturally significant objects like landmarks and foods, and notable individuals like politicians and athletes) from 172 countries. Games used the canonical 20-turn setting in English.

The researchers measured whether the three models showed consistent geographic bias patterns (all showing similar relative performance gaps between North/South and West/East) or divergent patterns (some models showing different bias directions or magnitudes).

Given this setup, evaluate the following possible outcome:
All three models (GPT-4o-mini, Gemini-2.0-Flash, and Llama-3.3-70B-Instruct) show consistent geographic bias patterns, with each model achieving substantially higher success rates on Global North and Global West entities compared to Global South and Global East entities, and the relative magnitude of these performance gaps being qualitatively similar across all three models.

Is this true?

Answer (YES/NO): NO